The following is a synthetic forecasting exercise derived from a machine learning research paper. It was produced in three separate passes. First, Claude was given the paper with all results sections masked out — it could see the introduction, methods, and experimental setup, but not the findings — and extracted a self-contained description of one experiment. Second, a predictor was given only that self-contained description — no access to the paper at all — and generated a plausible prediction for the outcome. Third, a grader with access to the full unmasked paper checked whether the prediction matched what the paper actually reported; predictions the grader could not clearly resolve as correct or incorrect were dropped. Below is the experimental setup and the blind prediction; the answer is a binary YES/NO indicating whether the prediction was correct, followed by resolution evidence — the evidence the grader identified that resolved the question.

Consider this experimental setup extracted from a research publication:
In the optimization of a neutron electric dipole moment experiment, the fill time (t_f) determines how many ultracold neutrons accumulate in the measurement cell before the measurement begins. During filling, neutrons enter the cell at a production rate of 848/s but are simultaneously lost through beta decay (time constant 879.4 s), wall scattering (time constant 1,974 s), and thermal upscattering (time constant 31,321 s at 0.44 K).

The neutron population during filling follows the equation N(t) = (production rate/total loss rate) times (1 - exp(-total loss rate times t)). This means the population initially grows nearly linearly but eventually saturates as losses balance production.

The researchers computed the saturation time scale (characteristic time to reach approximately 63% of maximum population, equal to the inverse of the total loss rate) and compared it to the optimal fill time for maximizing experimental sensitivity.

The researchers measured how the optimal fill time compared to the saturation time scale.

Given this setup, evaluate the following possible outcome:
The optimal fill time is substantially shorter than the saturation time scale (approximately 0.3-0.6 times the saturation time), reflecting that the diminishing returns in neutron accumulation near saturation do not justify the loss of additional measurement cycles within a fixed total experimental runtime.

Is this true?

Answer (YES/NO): NO